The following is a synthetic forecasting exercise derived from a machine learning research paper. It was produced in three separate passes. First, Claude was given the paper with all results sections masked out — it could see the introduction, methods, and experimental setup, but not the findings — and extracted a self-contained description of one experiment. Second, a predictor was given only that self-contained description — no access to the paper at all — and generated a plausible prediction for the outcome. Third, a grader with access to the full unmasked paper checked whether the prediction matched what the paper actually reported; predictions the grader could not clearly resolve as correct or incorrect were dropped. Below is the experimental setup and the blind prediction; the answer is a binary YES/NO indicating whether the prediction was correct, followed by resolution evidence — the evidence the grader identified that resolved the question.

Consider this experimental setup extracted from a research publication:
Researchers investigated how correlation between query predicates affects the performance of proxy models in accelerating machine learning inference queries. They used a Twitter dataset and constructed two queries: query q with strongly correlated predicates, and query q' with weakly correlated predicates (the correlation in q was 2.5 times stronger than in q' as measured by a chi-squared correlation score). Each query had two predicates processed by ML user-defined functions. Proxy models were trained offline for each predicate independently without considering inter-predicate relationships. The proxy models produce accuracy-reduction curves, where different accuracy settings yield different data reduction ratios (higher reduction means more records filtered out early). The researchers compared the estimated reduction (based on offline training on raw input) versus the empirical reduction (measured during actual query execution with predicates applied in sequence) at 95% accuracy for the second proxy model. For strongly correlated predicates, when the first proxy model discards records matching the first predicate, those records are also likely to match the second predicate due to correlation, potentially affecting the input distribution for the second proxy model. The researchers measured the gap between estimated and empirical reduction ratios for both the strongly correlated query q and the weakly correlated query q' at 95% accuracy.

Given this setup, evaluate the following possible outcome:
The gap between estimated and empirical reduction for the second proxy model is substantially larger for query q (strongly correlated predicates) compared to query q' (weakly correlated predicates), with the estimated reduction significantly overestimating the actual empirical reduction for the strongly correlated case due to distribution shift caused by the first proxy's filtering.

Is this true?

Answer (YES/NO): YES